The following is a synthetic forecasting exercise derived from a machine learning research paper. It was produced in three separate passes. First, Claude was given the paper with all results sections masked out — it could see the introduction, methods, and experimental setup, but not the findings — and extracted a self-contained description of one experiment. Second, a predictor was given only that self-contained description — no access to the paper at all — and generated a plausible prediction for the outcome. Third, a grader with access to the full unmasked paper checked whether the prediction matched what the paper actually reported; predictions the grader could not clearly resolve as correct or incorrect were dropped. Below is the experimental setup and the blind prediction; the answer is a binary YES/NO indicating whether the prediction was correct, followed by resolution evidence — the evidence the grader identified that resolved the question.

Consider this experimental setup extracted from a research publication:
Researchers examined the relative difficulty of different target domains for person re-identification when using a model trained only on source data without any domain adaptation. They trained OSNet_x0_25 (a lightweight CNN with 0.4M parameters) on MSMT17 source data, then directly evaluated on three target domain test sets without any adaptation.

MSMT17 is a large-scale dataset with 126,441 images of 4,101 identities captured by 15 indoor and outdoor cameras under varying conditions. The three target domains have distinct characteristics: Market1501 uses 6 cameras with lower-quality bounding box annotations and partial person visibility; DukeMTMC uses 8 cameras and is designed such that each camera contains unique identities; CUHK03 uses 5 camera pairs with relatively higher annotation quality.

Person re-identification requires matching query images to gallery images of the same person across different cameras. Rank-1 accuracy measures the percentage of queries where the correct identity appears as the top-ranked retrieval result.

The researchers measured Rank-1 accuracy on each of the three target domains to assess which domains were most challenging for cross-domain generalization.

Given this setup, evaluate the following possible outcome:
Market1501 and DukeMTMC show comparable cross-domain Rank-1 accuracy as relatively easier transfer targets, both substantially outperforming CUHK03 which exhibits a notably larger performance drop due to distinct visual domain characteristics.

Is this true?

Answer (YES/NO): YES